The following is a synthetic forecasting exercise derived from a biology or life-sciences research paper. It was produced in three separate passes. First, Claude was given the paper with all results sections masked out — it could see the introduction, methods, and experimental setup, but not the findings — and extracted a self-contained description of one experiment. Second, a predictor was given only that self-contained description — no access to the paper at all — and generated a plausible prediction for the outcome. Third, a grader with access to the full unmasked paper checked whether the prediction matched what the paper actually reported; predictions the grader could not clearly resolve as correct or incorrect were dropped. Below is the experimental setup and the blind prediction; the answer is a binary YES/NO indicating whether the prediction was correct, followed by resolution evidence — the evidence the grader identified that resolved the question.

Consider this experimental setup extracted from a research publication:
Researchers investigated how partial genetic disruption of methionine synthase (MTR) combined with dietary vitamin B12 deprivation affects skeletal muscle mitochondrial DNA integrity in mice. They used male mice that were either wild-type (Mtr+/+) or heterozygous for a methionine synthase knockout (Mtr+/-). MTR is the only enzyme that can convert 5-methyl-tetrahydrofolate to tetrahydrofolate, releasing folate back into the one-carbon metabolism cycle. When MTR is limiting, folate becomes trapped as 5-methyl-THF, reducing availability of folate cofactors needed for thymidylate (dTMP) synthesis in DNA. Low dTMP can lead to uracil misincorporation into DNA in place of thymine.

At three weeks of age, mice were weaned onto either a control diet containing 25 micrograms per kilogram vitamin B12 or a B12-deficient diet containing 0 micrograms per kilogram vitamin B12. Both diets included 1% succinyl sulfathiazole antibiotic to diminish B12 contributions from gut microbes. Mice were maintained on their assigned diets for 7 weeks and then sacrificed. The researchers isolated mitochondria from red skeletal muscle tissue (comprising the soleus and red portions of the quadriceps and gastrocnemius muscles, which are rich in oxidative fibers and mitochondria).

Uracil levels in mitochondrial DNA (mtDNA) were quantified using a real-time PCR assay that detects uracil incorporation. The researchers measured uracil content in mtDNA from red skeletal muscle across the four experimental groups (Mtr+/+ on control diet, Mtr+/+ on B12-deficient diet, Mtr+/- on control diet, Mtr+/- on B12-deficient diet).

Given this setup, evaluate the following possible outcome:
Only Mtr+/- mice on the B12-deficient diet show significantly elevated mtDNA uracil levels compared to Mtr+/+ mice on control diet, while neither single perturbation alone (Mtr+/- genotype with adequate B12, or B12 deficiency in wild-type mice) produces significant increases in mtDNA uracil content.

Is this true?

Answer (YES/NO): NO